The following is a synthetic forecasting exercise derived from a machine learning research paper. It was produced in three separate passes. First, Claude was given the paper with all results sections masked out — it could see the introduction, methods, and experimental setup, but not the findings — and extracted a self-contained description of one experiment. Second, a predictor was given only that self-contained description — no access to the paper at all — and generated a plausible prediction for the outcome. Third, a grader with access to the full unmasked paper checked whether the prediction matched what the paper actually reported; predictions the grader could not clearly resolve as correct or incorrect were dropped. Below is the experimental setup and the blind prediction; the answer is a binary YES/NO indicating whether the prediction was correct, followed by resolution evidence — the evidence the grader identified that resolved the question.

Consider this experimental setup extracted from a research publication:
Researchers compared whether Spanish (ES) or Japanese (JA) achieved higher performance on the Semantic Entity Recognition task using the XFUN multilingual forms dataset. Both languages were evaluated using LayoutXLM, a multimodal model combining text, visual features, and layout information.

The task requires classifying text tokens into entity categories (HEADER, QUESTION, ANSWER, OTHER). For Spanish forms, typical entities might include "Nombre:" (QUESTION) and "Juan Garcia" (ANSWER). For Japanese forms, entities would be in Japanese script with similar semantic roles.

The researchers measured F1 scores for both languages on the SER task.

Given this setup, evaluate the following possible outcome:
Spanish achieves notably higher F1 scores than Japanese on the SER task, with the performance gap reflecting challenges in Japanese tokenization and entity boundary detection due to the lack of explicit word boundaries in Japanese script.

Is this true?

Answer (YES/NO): NO